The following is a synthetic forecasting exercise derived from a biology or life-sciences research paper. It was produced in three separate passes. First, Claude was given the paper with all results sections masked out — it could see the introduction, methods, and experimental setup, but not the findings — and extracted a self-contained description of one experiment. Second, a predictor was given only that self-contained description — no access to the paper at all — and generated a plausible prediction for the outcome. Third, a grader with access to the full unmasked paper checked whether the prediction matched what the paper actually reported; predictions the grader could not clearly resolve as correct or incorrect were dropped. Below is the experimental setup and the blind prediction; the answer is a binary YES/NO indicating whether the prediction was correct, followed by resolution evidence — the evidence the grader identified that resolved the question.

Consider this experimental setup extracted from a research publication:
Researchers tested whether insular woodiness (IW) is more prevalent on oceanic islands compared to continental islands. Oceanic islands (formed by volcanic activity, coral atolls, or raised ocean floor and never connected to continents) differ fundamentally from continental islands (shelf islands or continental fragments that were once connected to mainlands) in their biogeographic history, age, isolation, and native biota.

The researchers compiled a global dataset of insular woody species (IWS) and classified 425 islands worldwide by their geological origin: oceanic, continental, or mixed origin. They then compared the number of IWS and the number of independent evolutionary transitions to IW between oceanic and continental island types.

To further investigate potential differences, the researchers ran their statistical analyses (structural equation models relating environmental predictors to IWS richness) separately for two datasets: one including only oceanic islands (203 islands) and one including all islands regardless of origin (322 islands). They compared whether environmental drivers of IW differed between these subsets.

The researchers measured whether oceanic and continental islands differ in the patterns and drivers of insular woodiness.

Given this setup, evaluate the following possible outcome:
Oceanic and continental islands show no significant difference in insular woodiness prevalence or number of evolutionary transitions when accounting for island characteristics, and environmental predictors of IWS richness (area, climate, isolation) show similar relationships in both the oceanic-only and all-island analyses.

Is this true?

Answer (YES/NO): NO